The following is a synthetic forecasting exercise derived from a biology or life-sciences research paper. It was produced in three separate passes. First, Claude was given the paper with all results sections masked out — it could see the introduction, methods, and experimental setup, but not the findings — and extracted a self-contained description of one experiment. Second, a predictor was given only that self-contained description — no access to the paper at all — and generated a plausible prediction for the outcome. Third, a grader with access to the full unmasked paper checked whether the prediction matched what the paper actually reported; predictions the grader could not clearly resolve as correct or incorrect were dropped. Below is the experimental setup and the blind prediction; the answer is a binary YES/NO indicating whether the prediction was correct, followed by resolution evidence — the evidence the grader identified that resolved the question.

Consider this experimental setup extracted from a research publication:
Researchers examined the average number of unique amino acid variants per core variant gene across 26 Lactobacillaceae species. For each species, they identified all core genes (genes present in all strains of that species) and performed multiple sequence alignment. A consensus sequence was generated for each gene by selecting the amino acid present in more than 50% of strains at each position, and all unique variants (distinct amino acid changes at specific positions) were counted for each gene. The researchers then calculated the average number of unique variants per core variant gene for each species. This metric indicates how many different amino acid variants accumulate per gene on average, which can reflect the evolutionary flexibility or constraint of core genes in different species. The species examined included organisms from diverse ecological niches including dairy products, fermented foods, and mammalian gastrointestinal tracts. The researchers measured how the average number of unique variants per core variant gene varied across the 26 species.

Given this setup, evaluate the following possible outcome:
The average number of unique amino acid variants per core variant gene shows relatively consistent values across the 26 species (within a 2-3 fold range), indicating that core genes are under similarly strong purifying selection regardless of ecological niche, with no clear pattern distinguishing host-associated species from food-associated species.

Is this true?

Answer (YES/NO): NO